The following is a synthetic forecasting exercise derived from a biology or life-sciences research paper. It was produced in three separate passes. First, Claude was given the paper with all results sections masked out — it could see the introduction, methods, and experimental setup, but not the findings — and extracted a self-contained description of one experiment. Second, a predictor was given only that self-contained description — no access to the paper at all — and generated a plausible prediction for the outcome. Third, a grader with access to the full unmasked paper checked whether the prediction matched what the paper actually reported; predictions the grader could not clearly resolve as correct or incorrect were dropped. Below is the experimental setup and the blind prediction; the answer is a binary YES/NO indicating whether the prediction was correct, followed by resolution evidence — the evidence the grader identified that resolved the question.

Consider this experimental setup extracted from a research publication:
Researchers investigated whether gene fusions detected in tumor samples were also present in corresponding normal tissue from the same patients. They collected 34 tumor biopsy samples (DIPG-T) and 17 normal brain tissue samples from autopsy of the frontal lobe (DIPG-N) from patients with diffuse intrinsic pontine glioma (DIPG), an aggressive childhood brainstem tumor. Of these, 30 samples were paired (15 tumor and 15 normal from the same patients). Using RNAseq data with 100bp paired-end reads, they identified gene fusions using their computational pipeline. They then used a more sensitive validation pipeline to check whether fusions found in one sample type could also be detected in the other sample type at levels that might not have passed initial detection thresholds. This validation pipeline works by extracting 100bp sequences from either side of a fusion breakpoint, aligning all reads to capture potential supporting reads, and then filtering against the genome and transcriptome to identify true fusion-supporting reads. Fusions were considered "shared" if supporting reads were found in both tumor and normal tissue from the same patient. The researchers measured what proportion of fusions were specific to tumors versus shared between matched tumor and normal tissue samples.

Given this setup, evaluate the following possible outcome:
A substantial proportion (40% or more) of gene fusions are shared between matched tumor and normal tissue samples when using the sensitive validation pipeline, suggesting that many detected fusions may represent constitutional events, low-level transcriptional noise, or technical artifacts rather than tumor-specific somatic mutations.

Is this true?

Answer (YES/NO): NO